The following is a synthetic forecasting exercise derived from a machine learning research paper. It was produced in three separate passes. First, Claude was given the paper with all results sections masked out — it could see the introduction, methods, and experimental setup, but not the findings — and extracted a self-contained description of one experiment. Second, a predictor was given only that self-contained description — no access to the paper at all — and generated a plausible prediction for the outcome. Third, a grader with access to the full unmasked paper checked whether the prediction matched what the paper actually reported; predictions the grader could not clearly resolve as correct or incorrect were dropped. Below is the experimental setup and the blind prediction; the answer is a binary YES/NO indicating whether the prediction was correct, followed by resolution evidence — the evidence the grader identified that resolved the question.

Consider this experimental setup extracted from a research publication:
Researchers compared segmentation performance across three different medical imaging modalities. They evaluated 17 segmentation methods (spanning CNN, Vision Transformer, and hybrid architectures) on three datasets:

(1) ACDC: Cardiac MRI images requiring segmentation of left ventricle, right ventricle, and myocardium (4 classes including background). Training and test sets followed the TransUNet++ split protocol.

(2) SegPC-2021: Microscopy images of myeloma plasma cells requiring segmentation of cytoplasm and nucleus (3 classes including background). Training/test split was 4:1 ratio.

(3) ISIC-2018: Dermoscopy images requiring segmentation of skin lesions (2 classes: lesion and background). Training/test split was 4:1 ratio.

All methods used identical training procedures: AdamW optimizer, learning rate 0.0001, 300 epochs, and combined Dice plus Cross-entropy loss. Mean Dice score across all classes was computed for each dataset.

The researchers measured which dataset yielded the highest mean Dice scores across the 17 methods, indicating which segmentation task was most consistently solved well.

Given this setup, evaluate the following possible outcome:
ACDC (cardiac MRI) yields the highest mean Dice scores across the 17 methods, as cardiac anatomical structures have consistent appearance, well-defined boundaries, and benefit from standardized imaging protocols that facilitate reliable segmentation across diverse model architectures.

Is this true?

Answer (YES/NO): YES